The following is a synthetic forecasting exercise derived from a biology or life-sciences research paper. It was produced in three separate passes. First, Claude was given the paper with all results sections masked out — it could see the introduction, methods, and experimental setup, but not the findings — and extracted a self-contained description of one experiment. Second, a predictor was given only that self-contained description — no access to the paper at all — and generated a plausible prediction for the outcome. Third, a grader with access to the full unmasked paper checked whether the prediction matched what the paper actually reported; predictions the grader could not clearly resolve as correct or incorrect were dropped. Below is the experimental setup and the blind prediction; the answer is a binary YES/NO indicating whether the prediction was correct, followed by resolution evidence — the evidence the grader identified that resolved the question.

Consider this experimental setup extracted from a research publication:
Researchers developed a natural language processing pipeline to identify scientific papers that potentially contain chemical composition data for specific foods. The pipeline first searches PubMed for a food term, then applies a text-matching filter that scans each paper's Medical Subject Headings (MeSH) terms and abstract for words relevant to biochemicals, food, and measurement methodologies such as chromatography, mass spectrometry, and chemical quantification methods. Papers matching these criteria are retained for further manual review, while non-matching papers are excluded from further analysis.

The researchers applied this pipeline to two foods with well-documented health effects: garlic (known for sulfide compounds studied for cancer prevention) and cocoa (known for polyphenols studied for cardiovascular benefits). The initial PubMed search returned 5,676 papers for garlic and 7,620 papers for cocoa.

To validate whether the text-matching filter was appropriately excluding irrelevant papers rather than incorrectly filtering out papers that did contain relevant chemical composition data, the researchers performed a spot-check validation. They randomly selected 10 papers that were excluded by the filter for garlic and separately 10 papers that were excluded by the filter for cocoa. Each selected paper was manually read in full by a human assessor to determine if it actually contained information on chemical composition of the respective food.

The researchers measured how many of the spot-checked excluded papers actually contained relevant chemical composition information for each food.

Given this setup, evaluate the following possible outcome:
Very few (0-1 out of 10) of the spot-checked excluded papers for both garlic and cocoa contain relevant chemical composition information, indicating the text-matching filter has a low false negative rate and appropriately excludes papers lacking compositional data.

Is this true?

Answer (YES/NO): NO